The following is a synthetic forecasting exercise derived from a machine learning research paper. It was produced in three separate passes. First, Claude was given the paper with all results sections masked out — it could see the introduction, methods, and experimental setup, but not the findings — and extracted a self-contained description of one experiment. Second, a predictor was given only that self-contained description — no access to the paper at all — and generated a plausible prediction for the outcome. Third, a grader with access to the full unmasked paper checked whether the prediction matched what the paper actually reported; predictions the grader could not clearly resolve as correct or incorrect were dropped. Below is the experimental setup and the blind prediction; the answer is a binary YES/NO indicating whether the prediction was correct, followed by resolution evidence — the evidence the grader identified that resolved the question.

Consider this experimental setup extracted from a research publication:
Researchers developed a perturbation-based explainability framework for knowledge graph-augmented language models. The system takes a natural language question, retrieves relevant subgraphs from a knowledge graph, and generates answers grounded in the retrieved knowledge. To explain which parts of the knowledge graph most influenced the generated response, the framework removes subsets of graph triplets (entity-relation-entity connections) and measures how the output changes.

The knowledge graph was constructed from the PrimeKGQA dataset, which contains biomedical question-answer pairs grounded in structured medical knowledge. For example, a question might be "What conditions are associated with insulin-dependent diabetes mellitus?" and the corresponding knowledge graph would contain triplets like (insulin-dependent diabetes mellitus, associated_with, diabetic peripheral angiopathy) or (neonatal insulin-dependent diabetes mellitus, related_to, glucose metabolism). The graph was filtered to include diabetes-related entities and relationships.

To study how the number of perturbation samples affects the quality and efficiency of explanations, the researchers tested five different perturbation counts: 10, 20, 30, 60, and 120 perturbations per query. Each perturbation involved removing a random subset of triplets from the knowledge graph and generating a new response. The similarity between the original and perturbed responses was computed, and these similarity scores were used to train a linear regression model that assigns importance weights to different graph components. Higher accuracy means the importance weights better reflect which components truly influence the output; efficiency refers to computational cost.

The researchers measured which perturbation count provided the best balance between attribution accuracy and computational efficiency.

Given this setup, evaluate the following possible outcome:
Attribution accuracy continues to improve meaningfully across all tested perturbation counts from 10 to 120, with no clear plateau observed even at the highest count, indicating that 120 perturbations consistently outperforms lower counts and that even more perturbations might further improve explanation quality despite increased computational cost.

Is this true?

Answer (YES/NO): NO